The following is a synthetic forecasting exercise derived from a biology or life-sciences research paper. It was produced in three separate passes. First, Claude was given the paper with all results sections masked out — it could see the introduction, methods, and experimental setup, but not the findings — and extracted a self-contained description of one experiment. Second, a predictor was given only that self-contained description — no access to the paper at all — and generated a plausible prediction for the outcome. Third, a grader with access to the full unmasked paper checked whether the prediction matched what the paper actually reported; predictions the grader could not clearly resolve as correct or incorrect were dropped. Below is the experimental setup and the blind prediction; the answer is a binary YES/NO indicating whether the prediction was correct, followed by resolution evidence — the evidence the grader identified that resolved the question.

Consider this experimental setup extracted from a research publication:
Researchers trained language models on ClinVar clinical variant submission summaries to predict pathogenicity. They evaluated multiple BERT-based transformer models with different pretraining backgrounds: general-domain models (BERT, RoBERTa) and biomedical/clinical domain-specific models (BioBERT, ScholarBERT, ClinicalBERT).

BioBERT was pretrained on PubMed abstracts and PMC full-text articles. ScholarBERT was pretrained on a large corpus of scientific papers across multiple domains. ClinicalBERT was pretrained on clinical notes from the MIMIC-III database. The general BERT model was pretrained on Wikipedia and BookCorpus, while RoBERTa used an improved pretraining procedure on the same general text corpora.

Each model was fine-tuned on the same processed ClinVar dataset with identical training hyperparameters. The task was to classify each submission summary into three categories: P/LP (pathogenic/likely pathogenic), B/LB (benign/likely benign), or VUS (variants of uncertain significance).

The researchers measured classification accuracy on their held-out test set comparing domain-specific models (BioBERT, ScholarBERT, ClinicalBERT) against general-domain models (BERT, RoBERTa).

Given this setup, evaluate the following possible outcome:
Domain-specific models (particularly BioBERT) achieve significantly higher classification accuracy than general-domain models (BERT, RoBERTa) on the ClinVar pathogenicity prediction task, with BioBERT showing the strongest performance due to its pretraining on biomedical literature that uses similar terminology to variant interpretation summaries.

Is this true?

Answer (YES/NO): NO